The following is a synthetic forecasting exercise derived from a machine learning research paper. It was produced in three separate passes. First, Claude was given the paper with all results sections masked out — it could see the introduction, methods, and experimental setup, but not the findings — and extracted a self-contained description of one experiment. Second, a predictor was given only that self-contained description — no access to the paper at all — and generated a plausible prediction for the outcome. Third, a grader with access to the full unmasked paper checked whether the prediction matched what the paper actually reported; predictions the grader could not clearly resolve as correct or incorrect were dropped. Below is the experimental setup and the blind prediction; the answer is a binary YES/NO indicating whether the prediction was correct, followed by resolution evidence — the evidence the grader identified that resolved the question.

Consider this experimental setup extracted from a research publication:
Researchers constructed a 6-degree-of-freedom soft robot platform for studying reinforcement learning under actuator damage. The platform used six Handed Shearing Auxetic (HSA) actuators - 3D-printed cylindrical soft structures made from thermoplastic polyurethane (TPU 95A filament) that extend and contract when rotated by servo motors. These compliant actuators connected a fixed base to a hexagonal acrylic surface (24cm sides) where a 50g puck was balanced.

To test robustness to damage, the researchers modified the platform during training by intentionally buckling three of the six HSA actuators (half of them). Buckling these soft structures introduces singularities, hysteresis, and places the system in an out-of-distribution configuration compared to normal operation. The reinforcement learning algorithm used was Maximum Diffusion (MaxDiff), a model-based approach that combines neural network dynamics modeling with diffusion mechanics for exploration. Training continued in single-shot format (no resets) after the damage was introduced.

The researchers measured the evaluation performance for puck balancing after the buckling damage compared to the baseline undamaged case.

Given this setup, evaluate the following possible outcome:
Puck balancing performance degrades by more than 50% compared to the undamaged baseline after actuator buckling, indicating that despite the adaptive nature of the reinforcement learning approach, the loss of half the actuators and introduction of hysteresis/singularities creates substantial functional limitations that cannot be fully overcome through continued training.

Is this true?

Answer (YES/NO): NO